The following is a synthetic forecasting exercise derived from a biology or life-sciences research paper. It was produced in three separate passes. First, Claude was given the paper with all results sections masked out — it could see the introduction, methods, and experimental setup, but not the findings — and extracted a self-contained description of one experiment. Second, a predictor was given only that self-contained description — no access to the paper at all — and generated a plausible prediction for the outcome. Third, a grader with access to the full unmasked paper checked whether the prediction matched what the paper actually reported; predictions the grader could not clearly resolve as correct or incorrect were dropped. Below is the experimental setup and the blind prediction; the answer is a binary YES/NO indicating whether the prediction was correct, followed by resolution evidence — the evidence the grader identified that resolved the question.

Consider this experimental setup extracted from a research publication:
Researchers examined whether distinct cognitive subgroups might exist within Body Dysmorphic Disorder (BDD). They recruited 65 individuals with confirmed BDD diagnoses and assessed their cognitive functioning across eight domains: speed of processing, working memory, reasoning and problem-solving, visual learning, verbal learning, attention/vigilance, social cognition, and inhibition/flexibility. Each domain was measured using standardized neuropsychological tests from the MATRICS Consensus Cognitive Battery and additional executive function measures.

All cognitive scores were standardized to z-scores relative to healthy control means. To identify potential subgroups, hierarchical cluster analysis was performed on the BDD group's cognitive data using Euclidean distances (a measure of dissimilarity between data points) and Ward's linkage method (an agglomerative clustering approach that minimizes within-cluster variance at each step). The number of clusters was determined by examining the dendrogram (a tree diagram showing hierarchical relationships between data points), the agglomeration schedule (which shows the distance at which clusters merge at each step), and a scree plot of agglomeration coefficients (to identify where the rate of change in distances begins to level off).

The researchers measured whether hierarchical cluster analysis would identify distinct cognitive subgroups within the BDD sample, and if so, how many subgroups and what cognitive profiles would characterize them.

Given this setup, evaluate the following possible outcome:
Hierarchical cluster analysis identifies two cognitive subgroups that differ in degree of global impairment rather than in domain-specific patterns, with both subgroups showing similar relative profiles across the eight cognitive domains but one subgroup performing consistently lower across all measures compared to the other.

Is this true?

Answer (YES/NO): NO